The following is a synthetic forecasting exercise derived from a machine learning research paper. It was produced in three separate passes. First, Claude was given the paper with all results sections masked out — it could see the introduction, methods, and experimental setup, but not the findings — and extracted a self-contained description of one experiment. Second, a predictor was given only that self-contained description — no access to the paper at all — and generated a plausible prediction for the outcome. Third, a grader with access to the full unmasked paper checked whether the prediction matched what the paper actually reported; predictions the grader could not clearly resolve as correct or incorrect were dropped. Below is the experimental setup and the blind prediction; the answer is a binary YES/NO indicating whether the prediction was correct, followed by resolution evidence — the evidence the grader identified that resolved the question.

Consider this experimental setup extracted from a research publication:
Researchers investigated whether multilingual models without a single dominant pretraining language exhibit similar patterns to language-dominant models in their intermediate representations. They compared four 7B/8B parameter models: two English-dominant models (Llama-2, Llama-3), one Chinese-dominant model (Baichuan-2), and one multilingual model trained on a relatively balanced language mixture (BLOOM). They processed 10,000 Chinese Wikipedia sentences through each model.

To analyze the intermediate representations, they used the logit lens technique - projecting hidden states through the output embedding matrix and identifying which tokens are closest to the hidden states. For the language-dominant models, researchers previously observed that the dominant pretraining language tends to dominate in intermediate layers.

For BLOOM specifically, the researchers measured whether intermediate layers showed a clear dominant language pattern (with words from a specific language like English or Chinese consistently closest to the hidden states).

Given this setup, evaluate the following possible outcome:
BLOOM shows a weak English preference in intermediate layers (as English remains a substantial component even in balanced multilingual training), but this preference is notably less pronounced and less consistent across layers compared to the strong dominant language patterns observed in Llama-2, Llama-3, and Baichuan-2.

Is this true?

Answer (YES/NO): NO